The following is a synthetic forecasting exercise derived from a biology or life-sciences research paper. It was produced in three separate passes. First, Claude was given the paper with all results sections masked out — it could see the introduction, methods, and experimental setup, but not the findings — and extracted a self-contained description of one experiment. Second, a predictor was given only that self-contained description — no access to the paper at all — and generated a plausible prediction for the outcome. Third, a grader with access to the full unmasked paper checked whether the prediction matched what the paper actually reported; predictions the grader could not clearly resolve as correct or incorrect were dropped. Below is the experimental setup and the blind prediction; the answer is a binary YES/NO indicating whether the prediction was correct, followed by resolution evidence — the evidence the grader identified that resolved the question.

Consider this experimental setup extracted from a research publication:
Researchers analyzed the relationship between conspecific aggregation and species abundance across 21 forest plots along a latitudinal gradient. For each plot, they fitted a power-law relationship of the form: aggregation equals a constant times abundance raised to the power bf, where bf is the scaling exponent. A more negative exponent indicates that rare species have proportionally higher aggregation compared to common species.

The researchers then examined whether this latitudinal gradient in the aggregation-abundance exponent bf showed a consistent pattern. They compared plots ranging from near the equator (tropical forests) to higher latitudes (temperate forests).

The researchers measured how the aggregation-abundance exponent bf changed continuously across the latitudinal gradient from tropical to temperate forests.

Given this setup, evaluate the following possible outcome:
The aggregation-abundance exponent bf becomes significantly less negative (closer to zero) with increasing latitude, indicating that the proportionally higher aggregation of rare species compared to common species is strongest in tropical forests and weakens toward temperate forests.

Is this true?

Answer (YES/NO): NO